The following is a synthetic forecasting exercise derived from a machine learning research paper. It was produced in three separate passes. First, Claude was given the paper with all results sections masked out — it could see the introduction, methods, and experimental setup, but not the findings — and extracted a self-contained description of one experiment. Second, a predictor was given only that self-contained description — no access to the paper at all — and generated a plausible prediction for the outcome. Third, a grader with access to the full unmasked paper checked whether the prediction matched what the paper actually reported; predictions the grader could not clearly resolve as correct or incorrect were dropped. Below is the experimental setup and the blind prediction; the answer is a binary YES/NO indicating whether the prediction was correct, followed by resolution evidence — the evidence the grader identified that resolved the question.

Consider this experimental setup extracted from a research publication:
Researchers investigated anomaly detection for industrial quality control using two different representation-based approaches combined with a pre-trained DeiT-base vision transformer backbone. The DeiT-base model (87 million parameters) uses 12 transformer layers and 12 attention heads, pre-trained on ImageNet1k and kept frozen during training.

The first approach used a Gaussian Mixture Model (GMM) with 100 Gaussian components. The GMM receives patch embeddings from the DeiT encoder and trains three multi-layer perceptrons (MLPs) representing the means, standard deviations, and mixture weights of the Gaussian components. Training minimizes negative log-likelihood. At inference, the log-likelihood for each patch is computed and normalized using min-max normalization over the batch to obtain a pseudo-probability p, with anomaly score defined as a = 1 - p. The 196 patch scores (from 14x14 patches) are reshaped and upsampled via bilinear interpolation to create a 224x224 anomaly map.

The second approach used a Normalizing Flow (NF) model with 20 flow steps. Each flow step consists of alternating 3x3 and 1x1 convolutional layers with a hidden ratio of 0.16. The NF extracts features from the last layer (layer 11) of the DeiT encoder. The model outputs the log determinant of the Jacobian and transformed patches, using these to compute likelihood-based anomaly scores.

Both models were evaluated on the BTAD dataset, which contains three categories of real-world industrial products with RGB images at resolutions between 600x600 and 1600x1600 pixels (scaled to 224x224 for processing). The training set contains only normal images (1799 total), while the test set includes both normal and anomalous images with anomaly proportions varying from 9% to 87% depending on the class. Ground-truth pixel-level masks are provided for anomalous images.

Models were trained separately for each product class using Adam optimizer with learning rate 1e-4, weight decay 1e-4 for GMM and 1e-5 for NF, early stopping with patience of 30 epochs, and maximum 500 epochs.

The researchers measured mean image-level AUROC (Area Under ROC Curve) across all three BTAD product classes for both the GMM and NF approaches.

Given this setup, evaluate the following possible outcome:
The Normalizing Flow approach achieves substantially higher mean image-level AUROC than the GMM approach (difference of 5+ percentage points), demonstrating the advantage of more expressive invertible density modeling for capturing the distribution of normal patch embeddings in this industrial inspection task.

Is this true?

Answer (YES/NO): YES